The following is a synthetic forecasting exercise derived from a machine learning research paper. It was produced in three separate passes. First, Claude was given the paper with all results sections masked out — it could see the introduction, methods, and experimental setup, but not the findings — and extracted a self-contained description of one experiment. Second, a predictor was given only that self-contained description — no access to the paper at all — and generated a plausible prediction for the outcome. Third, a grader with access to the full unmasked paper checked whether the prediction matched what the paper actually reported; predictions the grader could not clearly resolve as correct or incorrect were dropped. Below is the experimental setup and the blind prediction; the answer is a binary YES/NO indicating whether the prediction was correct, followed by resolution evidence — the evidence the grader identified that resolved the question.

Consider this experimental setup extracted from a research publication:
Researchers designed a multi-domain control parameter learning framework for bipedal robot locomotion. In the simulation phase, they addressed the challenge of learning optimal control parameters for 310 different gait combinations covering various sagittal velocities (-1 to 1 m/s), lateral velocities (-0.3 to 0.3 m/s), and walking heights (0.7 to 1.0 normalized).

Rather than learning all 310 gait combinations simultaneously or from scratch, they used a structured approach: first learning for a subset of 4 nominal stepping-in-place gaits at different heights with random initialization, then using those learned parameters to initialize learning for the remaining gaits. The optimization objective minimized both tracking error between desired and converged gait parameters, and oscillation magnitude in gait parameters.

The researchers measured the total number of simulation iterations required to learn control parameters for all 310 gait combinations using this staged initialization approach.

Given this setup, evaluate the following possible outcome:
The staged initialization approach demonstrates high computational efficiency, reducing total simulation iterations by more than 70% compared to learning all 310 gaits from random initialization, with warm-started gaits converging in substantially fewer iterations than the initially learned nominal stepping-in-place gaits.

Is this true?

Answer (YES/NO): YES